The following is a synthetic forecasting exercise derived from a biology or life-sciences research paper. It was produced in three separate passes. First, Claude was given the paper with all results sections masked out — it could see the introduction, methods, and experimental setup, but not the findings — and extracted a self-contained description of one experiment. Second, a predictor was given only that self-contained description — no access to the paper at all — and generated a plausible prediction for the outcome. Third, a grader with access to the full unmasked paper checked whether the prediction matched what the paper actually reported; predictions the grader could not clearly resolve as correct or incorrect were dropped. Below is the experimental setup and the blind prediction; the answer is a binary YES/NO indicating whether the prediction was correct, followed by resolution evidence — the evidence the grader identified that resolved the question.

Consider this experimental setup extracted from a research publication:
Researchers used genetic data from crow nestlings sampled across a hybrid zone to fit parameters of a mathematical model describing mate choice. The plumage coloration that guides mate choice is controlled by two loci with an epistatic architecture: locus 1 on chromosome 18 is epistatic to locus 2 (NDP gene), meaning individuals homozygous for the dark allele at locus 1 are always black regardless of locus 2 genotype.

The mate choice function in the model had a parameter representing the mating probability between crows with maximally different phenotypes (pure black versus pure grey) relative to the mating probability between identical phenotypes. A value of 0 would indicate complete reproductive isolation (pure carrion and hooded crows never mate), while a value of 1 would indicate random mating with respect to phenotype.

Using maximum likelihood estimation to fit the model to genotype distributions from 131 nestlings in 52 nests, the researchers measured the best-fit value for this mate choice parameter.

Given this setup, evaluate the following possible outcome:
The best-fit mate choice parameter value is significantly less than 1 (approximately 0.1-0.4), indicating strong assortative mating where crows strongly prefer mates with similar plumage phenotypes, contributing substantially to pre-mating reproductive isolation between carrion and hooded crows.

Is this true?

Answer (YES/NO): NO